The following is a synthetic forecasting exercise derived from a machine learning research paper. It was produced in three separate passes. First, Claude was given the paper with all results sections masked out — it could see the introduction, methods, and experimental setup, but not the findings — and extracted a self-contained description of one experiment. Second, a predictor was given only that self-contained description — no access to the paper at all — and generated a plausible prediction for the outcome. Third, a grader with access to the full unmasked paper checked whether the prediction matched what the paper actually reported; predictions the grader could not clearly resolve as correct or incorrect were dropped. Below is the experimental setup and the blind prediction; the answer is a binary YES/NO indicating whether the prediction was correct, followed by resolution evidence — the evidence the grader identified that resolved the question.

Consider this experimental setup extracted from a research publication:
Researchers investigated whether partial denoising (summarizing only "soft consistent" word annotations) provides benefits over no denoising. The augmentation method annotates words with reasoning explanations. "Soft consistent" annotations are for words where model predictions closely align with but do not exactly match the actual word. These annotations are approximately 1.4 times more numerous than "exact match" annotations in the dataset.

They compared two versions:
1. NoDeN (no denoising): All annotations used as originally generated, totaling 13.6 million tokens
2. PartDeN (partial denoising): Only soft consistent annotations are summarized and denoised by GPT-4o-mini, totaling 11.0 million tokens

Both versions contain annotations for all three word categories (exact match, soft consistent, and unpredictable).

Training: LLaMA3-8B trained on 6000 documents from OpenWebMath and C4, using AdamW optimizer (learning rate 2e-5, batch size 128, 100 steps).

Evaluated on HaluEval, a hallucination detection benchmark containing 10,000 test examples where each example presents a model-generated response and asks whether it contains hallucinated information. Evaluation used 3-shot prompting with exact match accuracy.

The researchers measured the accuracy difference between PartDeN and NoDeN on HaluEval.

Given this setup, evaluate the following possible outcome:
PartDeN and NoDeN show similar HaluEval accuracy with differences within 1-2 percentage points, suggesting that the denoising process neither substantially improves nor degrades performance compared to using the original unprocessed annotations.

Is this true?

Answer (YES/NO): NO